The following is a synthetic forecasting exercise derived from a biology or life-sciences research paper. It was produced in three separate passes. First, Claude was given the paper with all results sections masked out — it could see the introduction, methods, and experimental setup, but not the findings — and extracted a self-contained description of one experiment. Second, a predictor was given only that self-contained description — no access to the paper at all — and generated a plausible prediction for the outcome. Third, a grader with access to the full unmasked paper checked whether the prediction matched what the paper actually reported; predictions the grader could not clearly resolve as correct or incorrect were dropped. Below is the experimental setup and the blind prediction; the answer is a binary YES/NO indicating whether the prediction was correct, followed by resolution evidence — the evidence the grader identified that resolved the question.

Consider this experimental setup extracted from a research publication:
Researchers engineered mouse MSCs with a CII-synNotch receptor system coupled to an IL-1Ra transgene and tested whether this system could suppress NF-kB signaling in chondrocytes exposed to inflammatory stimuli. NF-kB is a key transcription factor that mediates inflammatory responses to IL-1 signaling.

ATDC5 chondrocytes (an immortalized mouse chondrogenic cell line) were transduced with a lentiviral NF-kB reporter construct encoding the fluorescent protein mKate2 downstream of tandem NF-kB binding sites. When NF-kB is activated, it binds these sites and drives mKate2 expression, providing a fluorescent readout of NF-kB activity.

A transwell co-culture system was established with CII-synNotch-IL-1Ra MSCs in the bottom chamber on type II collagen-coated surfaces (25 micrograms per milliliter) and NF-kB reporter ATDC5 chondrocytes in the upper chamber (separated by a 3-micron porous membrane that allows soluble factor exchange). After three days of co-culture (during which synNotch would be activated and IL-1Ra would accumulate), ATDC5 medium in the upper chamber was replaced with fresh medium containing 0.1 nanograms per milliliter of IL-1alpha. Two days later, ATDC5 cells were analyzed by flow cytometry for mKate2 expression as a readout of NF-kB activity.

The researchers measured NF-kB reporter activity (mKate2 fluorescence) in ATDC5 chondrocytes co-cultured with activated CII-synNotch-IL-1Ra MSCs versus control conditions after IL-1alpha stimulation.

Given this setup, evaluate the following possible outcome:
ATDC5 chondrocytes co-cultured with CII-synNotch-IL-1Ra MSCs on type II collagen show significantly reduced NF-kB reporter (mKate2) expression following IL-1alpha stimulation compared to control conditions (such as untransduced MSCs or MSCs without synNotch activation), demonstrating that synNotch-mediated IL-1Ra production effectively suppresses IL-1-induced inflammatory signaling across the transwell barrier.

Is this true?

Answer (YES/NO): YES